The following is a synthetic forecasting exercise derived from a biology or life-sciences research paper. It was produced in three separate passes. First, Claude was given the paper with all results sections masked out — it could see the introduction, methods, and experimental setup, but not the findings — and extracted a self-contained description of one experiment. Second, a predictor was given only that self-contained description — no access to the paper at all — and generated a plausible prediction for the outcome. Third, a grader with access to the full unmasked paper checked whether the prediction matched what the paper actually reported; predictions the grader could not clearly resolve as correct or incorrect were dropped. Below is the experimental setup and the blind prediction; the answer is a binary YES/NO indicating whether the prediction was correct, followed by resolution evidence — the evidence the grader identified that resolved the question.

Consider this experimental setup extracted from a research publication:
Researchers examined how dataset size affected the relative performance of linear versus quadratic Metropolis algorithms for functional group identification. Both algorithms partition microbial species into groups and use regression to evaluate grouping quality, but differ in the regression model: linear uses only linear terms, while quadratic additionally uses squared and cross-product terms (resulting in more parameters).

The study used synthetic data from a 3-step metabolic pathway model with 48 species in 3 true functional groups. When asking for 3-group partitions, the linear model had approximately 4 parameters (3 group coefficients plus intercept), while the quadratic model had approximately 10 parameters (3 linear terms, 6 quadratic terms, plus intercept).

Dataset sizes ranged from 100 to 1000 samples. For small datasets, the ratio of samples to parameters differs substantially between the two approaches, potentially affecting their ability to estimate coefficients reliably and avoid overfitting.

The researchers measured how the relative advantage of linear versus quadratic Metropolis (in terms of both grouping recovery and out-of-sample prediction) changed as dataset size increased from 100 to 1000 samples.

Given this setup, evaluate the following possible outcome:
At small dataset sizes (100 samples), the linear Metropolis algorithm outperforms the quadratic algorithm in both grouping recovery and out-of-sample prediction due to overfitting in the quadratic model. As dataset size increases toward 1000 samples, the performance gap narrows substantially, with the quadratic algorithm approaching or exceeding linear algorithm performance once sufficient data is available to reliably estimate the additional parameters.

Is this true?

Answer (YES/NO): NO